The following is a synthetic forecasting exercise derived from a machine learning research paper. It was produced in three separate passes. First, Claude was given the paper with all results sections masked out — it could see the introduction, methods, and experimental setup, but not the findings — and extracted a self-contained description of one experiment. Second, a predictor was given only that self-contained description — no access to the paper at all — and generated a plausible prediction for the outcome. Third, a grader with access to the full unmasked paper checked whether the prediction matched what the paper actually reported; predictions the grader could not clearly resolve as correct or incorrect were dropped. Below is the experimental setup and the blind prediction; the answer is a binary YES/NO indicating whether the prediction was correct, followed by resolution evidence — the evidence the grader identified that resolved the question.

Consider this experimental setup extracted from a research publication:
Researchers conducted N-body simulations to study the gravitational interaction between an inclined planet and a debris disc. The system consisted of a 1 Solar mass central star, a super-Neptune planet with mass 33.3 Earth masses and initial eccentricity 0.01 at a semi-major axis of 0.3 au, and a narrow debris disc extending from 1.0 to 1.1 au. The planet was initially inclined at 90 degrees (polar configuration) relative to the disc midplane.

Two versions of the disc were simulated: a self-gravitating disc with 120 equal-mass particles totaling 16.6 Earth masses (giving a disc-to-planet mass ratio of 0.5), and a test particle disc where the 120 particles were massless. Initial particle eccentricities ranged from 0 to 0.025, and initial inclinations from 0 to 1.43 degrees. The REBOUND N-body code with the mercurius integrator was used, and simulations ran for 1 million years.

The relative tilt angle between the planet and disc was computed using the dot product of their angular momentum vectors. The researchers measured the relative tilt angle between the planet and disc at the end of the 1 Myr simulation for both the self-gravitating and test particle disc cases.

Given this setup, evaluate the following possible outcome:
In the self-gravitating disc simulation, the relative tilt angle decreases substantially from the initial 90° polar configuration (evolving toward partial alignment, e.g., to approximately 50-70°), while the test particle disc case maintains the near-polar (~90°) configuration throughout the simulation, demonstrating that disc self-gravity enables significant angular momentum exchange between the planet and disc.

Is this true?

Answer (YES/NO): NO